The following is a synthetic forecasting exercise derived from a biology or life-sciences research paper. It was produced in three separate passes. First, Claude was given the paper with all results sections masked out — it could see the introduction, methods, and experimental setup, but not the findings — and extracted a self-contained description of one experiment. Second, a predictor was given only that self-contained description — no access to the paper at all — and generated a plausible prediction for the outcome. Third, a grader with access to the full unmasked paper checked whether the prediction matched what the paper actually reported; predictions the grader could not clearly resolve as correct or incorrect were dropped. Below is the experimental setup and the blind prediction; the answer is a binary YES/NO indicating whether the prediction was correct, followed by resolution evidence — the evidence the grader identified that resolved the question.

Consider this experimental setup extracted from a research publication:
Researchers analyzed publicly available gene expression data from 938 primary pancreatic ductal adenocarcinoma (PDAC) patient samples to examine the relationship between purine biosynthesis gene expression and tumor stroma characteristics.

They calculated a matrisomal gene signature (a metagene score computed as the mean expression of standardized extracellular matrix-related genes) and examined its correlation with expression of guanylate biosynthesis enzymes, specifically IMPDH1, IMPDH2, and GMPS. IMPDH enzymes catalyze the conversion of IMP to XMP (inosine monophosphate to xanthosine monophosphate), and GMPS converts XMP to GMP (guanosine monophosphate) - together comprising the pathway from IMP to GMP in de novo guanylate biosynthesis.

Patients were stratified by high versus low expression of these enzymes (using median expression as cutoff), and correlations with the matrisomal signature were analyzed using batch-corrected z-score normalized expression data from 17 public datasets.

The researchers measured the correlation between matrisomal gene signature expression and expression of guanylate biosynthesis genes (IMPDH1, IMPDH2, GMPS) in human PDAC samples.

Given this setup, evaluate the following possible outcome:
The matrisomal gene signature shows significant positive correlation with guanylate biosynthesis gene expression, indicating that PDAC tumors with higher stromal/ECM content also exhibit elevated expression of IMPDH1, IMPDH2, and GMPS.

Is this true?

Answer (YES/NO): NO